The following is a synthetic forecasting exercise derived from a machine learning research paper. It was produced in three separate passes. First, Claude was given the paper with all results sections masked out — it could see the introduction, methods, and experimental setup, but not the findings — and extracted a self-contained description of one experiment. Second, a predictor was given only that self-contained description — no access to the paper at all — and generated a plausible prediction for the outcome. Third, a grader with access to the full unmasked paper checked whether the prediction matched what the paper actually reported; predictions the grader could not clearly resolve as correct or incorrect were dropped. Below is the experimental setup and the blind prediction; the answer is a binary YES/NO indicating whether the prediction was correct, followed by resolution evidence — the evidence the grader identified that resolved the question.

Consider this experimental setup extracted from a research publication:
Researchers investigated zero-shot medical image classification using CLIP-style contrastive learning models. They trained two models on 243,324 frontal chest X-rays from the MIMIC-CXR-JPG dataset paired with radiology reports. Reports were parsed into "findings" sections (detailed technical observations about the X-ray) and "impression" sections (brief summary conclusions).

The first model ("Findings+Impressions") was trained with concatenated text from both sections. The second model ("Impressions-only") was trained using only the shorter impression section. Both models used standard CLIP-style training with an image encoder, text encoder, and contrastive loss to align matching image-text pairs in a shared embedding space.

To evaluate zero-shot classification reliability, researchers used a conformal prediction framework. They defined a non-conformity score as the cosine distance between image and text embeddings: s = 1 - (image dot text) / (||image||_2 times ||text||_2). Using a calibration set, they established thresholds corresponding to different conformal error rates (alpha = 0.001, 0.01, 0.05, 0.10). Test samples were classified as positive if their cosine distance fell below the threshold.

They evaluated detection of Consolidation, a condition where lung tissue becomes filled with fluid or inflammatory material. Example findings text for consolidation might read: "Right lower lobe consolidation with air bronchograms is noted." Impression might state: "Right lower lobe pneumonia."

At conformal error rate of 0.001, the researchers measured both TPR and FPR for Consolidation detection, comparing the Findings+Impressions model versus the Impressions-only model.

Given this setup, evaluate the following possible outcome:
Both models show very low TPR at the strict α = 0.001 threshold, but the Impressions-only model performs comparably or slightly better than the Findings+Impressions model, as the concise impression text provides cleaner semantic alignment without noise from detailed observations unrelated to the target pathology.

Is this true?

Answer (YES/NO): NO